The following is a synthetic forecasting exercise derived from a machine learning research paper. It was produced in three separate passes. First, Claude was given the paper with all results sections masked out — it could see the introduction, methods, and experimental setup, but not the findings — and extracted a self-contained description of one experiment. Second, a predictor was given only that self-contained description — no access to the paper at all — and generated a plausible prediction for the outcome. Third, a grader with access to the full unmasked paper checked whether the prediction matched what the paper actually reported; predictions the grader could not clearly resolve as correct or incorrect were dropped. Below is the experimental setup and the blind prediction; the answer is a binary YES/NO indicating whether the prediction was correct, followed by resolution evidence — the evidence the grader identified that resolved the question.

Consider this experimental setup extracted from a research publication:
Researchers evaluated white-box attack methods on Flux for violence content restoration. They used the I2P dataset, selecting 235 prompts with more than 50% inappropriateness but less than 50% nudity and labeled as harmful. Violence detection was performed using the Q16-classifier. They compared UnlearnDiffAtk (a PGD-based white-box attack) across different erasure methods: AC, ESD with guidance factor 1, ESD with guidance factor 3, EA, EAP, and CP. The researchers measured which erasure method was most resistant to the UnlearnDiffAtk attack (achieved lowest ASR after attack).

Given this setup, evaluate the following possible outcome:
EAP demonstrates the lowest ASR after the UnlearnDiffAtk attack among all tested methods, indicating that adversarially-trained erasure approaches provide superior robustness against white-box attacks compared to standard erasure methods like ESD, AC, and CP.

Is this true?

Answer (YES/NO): NO